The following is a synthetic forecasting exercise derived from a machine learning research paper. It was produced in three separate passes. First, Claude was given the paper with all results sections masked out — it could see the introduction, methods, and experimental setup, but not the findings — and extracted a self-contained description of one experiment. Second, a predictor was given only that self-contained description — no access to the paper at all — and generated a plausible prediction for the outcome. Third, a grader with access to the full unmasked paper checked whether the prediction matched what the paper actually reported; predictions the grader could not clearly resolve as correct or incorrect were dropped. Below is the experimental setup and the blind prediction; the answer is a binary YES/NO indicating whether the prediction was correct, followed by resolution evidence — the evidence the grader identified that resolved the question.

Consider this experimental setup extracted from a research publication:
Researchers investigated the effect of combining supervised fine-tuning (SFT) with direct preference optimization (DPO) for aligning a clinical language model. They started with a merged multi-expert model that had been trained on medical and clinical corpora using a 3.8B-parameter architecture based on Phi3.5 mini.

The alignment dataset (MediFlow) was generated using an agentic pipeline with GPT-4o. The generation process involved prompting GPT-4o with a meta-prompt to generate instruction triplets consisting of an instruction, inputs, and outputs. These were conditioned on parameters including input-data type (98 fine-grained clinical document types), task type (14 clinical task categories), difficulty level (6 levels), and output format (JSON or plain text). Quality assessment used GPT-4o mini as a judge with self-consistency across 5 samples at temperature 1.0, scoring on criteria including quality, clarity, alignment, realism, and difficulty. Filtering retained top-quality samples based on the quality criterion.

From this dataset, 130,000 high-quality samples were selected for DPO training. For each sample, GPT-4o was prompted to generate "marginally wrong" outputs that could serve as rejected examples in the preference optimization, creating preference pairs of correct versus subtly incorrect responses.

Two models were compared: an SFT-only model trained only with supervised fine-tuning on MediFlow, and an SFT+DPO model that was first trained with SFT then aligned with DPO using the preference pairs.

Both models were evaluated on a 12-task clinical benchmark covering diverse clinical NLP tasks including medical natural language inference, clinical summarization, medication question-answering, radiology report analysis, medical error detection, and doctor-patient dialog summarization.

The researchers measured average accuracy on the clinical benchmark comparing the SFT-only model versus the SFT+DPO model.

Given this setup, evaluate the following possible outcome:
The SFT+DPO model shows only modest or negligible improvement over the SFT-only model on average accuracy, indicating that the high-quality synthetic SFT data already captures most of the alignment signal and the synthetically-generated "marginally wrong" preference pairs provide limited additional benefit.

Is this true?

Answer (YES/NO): YES